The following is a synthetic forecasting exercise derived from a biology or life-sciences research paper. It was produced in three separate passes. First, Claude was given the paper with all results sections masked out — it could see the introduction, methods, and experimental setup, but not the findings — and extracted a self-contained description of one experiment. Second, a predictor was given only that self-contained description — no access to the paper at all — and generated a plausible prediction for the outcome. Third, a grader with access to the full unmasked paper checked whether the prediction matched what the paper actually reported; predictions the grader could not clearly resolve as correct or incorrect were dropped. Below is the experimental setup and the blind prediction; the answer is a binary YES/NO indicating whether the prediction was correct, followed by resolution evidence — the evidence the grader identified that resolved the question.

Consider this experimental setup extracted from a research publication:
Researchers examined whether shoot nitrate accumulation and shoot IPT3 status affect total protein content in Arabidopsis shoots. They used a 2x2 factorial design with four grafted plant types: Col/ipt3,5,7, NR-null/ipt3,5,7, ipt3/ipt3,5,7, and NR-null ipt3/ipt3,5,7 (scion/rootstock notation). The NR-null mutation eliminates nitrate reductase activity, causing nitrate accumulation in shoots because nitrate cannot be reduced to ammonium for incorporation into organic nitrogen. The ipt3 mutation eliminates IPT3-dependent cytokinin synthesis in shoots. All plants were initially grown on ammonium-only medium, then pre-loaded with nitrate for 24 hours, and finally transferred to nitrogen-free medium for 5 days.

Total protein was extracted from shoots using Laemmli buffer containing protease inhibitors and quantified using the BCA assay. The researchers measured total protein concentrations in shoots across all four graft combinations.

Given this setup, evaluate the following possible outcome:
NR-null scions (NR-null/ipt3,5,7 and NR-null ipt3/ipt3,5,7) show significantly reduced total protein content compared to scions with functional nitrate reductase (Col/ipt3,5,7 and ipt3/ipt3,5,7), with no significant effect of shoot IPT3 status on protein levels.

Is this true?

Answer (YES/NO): NO